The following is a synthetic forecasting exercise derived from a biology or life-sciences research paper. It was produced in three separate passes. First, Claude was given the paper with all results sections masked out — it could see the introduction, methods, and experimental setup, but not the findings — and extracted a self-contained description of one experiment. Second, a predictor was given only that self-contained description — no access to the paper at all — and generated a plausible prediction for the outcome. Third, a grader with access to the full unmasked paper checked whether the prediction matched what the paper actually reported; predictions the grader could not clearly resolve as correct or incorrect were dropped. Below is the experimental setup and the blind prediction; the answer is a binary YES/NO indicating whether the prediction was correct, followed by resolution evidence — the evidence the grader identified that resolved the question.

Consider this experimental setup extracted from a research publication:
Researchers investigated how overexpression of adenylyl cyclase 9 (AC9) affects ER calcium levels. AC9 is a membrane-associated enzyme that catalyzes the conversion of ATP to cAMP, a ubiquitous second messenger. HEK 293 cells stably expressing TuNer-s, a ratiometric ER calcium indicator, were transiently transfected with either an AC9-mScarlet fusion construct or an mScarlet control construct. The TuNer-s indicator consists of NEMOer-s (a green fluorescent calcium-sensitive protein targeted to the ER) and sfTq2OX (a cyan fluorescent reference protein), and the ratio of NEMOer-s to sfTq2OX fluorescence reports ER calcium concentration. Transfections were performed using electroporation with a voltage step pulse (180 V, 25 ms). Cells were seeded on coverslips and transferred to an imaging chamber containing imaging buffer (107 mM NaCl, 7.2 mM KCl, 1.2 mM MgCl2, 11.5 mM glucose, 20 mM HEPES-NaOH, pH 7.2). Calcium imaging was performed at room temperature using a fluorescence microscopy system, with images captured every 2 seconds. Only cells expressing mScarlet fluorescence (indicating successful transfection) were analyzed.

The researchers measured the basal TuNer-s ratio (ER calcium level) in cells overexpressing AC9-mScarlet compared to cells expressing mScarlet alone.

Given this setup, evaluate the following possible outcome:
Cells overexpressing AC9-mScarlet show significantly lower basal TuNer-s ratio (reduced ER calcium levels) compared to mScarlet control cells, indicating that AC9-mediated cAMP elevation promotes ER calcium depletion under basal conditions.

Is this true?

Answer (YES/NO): NO